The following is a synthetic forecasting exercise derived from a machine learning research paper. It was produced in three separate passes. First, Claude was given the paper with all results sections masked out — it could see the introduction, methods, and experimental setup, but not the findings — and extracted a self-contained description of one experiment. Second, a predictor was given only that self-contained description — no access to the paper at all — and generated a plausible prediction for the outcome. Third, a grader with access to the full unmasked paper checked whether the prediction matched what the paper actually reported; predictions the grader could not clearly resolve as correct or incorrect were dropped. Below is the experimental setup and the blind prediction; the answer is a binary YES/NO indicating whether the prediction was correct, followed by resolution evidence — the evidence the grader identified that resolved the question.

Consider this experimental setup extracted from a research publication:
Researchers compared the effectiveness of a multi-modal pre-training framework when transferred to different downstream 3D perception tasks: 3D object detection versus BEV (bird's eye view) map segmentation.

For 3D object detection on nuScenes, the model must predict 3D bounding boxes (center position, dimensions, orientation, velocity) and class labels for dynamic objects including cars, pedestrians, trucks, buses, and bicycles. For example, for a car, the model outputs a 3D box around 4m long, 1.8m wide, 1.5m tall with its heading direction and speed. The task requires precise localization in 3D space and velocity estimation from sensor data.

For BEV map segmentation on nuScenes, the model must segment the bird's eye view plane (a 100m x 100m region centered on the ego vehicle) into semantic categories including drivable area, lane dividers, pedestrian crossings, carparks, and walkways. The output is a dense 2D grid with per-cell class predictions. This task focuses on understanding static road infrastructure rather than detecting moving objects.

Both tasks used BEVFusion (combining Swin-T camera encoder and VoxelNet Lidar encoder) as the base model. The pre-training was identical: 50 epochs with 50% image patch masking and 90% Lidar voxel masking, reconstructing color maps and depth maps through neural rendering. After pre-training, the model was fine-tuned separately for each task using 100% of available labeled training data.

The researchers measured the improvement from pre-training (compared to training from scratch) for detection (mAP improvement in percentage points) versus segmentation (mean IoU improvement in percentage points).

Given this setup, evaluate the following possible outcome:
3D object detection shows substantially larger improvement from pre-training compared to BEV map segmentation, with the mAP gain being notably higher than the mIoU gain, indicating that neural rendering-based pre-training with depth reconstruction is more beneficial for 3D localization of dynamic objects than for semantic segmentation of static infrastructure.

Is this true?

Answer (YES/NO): NO